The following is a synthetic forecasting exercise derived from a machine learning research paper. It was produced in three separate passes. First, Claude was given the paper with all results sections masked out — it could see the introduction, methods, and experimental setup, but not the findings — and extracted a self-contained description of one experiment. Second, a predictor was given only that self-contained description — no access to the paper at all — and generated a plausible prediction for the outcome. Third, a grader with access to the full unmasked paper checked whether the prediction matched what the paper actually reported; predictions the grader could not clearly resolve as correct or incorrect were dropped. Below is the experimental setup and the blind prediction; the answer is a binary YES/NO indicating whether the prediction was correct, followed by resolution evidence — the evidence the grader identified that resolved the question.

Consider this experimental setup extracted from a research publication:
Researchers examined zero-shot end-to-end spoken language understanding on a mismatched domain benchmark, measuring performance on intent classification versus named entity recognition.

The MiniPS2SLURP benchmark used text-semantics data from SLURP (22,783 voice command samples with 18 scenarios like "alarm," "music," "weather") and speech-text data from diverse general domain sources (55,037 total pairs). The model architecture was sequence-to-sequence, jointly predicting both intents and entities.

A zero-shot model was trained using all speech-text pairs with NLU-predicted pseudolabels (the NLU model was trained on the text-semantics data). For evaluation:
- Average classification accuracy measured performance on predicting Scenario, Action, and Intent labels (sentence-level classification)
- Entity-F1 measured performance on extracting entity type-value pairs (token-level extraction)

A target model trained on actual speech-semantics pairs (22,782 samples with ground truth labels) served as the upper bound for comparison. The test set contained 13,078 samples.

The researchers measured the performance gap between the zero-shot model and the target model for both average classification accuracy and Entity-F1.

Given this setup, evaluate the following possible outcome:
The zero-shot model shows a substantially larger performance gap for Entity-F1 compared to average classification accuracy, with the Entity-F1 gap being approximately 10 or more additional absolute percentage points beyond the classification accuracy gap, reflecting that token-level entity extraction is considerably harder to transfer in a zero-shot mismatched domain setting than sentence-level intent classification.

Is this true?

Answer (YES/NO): NO